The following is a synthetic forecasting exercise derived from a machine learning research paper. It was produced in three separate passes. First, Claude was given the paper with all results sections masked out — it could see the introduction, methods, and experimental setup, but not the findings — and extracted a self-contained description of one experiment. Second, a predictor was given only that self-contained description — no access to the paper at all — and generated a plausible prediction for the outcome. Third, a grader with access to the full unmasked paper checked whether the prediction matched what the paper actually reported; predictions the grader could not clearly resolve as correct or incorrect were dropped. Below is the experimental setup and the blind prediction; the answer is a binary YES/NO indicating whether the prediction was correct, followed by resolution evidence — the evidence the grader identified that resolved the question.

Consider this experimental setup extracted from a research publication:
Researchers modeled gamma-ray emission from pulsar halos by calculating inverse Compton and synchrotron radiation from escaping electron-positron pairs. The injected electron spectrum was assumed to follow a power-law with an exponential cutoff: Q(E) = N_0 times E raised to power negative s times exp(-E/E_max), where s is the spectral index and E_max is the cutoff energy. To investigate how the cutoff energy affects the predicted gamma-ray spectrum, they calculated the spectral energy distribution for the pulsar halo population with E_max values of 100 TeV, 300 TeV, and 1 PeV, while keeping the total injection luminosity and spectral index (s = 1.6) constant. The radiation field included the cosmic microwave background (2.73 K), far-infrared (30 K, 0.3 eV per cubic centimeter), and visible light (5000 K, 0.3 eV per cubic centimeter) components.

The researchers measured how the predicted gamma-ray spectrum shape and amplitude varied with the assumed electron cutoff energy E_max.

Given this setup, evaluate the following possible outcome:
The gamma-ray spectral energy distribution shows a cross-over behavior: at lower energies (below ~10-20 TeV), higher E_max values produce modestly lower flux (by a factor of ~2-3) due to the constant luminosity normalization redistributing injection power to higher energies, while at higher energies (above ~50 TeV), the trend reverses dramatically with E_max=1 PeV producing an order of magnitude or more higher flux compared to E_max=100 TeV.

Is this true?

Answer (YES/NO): NO